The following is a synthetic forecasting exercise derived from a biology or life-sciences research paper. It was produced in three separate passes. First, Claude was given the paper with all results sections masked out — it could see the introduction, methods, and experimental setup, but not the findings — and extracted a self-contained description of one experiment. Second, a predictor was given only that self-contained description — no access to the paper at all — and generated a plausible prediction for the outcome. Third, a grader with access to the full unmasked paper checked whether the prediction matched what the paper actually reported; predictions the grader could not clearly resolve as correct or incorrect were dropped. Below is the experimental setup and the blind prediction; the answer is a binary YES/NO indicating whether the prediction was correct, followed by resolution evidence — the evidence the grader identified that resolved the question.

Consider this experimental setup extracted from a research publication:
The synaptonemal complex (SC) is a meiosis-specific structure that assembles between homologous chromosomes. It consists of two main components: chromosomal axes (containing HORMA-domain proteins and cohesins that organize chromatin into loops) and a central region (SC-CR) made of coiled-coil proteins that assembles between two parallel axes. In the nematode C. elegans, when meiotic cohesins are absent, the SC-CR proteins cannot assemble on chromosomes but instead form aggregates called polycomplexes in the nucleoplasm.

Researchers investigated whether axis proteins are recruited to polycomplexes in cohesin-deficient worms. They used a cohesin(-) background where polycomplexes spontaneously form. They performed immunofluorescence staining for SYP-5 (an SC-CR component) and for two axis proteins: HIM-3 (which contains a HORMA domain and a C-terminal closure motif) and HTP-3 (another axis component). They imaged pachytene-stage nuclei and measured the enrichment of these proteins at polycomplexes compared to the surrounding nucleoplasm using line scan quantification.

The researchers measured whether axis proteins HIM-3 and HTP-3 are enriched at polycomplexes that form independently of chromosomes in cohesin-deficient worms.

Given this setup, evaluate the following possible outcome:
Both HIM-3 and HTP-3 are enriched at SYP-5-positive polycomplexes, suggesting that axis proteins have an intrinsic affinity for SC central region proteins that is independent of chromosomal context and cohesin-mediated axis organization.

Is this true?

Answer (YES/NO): NO